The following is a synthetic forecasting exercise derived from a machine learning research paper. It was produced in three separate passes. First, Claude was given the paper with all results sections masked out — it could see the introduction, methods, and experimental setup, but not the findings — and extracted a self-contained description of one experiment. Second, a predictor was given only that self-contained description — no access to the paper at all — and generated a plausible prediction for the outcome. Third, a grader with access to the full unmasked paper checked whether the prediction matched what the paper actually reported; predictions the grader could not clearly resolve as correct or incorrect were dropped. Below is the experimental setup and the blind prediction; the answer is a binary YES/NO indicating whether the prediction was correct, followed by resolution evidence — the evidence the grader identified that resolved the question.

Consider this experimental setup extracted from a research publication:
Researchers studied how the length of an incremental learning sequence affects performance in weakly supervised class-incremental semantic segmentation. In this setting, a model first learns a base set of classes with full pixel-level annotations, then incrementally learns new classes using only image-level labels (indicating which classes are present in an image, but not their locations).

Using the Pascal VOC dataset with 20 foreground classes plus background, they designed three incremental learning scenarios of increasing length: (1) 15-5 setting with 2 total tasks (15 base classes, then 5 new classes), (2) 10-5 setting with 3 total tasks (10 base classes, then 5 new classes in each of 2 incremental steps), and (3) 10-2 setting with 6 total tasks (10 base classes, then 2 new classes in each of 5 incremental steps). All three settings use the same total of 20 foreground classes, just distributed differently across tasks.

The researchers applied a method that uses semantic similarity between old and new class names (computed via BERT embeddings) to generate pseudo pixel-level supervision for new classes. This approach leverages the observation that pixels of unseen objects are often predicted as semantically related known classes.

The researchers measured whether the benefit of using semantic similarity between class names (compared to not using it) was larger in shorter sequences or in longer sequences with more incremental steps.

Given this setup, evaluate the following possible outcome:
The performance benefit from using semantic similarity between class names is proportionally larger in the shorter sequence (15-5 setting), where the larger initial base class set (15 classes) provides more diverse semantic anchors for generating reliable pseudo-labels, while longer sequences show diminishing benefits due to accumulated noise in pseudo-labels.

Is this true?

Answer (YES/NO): NO